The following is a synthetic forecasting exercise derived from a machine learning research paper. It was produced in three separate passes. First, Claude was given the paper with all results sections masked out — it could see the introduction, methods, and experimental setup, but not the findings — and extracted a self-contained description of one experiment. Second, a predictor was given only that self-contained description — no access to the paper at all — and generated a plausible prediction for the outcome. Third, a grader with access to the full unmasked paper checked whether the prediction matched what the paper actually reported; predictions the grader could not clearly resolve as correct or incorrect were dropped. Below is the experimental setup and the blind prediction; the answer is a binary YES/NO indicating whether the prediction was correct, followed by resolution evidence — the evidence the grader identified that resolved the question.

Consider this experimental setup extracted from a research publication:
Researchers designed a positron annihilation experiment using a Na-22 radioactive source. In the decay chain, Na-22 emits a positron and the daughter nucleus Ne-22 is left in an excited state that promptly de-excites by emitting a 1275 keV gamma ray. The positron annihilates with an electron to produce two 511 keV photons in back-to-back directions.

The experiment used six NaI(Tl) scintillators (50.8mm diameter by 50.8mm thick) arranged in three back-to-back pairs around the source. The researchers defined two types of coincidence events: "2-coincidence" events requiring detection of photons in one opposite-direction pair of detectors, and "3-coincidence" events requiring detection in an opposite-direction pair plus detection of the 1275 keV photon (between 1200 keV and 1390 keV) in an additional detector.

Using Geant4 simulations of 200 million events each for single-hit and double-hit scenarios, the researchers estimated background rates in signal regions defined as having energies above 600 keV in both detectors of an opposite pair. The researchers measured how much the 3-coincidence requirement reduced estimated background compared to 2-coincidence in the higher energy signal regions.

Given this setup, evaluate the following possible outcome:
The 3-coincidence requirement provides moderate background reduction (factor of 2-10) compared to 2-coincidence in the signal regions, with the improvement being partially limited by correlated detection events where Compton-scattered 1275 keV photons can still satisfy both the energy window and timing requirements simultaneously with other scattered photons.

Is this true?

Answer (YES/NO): NO